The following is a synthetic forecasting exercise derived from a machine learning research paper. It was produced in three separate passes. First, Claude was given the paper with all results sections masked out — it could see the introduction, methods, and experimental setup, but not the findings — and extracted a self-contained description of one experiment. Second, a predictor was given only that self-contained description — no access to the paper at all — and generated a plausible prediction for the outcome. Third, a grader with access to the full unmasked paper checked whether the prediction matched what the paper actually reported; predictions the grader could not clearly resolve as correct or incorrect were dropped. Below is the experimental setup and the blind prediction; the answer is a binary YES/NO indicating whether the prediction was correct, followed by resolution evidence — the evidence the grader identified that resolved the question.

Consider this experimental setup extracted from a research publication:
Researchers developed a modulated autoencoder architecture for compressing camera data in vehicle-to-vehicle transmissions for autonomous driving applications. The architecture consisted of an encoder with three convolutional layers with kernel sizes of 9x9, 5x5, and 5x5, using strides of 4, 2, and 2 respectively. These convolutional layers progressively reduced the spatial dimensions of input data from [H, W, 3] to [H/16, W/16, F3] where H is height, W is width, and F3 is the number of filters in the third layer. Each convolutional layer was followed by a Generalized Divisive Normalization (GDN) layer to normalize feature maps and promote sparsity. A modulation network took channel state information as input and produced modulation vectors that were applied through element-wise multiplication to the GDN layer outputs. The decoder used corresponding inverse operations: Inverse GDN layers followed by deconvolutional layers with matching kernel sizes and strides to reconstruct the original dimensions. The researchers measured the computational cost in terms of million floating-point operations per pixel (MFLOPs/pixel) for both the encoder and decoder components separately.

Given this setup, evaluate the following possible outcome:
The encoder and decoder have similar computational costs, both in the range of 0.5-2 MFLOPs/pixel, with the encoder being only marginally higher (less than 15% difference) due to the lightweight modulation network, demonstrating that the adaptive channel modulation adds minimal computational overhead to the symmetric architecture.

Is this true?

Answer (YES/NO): NO